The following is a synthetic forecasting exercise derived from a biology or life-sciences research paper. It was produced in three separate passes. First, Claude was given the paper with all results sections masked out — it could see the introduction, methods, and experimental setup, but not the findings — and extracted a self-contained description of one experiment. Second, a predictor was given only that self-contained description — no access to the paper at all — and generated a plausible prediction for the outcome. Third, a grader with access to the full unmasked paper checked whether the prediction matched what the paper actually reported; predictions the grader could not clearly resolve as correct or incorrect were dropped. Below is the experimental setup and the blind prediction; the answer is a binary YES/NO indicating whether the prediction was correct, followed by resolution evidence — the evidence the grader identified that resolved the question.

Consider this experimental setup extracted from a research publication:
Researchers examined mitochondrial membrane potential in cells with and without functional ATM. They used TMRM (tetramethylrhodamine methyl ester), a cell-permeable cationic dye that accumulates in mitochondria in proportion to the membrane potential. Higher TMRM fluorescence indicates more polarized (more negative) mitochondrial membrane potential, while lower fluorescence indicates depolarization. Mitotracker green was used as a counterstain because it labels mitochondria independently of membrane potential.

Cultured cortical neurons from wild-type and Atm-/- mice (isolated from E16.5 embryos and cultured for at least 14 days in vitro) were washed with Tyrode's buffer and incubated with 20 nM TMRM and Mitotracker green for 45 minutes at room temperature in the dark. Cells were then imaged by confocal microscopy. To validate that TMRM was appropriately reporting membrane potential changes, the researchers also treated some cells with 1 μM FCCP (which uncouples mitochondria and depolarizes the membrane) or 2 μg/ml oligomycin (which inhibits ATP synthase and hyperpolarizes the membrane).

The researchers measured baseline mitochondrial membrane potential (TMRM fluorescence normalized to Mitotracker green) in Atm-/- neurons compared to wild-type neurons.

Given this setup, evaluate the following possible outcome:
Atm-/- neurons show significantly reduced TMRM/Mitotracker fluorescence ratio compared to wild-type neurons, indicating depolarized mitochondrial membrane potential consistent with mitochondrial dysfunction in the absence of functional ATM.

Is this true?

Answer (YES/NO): NO